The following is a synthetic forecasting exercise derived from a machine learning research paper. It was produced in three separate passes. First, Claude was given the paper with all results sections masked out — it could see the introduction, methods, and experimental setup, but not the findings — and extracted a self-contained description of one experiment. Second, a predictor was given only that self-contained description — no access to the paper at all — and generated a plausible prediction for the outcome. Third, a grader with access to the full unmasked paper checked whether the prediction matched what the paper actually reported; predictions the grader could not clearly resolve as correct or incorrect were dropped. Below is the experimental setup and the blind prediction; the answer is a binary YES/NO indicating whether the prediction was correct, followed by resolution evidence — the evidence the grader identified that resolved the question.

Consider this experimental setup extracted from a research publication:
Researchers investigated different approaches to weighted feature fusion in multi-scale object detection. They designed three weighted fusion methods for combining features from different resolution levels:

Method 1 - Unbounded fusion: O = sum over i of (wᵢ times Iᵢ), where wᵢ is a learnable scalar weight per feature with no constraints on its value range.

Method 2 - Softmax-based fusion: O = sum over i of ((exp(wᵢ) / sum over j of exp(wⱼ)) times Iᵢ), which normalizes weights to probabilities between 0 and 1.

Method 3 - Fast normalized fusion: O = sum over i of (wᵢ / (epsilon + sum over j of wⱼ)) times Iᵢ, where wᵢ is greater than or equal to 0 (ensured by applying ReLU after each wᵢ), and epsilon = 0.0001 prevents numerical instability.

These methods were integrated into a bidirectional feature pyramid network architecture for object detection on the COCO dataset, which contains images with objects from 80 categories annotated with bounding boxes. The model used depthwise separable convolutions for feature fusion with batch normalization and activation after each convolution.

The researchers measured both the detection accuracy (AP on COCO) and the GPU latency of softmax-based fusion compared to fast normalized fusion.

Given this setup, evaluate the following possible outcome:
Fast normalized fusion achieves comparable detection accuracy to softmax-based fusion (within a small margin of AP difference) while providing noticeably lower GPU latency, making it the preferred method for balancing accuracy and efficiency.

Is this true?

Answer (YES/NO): YES